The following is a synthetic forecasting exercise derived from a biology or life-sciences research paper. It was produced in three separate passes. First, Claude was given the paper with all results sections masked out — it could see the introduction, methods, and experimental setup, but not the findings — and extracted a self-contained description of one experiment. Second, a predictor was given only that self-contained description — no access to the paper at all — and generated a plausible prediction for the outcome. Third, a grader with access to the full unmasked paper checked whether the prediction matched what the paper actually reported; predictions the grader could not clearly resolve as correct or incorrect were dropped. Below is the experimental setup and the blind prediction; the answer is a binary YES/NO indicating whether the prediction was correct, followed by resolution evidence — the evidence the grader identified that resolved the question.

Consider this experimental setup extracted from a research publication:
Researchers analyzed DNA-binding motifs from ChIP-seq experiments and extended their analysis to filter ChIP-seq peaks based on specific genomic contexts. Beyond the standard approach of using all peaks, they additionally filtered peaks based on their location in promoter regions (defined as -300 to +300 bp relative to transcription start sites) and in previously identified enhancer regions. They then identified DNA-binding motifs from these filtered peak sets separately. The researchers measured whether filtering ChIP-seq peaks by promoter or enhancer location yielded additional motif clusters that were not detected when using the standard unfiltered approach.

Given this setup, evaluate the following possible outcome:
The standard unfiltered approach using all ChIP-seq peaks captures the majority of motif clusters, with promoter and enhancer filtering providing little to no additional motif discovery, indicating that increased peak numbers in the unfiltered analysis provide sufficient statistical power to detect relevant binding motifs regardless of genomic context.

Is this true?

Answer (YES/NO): NO